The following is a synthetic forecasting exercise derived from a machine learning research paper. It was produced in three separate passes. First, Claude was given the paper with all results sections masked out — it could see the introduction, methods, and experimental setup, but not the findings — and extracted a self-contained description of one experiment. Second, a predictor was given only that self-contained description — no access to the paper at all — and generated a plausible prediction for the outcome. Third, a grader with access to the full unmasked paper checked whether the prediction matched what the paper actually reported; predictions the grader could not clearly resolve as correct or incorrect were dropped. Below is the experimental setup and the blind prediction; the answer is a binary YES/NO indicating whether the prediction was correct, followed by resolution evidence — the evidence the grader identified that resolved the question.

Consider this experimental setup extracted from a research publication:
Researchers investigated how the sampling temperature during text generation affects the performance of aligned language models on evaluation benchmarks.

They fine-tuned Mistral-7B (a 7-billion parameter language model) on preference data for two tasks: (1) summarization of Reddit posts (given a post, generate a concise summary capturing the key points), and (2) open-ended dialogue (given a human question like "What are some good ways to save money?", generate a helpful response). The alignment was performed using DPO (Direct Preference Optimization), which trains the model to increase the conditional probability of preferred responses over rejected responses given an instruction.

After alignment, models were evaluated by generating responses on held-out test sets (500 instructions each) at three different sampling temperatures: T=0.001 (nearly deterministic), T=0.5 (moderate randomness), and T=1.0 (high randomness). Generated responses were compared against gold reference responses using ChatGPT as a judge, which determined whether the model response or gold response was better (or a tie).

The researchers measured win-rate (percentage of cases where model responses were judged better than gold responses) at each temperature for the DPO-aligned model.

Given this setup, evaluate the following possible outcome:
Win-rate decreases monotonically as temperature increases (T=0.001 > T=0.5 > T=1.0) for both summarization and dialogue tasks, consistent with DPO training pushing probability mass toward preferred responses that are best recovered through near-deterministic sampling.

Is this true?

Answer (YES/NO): NO